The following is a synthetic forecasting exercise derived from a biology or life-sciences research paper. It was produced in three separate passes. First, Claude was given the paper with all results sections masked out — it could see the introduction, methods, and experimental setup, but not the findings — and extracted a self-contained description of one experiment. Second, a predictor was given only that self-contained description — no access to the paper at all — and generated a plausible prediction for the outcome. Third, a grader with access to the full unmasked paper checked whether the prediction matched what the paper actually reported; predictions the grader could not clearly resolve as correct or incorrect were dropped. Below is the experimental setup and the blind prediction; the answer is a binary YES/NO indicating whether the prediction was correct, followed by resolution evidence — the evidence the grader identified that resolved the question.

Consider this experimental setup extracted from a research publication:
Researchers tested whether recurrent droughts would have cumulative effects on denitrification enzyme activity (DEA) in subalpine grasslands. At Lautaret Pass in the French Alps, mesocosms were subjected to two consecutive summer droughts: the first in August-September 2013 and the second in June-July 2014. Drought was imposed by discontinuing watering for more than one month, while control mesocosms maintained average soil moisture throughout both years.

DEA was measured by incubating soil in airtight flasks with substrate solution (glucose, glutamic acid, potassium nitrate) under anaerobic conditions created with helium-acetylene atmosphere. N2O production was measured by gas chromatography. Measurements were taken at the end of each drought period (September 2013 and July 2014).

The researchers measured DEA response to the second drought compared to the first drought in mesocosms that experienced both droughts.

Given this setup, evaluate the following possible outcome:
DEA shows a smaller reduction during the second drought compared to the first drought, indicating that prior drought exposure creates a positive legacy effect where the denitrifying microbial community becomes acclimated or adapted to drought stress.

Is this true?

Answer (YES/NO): NO